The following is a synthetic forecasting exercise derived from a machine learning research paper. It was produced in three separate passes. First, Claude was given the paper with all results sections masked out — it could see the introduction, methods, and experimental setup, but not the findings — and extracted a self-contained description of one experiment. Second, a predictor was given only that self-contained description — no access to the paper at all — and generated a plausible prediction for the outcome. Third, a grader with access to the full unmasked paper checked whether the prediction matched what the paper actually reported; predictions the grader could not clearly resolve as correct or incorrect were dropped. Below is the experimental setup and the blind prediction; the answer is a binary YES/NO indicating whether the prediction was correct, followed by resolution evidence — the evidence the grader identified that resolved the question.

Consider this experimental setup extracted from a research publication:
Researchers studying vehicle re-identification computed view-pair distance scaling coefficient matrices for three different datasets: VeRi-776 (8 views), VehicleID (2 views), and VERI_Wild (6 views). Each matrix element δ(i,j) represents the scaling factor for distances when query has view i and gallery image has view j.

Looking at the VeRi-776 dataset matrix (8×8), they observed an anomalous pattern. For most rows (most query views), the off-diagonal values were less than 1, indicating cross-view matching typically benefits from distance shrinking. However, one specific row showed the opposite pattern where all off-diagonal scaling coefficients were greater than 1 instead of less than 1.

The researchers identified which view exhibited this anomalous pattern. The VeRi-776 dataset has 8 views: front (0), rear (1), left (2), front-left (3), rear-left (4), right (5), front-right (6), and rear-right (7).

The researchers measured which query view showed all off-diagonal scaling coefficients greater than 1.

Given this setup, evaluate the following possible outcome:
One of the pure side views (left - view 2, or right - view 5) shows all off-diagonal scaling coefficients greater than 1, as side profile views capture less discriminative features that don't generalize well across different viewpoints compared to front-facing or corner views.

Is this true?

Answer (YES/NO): YES